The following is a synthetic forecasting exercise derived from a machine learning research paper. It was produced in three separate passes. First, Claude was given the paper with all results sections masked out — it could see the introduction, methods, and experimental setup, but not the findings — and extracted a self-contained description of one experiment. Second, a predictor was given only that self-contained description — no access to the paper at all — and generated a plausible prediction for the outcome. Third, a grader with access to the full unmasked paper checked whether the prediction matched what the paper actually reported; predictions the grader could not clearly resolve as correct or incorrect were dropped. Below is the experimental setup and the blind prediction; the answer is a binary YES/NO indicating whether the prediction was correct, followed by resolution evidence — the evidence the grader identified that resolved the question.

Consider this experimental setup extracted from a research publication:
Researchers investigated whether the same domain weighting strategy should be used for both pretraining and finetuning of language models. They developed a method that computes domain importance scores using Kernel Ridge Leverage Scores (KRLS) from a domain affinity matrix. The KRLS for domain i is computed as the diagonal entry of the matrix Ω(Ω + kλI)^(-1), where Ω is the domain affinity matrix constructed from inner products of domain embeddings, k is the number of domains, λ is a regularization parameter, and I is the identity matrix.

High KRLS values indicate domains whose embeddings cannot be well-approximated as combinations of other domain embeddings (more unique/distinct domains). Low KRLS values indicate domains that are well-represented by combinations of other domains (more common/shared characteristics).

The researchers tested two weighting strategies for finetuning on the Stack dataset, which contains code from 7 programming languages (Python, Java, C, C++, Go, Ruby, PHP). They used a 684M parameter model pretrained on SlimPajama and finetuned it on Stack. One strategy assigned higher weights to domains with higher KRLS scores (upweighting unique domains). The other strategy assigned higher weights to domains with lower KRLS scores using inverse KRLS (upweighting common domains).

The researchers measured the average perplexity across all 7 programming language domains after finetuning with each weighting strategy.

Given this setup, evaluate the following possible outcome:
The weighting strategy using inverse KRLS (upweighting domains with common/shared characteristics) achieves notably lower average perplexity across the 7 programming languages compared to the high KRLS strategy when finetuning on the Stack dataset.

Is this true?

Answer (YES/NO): NO